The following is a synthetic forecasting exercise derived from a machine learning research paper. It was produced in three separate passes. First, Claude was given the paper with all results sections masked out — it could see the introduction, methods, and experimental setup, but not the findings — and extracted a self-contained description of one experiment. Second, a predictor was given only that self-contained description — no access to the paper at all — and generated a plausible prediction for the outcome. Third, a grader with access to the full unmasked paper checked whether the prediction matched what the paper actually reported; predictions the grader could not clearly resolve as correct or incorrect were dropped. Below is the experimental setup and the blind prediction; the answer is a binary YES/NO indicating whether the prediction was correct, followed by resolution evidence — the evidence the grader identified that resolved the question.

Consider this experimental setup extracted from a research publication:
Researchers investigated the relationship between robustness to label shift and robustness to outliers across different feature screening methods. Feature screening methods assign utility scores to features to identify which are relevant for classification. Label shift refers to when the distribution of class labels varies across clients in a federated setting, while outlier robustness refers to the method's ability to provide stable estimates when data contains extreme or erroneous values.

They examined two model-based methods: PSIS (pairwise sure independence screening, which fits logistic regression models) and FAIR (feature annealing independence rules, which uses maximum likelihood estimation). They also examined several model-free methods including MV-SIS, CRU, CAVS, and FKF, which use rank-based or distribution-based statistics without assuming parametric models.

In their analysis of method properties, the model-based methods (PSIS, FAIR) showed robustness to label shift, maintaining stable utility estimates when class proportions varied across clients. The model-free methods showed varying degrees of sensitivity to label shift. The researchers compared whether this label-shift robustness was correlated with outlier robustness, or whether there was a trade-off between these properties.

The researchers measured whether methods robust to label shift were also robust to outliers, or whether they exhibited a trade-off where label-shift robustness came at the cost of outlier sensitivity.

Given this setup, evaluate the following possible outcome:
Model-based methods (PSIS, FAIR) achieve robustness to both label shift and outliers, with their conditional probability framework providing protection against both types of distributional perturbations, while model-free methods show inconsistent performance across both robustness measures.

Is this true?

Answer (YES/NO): NO